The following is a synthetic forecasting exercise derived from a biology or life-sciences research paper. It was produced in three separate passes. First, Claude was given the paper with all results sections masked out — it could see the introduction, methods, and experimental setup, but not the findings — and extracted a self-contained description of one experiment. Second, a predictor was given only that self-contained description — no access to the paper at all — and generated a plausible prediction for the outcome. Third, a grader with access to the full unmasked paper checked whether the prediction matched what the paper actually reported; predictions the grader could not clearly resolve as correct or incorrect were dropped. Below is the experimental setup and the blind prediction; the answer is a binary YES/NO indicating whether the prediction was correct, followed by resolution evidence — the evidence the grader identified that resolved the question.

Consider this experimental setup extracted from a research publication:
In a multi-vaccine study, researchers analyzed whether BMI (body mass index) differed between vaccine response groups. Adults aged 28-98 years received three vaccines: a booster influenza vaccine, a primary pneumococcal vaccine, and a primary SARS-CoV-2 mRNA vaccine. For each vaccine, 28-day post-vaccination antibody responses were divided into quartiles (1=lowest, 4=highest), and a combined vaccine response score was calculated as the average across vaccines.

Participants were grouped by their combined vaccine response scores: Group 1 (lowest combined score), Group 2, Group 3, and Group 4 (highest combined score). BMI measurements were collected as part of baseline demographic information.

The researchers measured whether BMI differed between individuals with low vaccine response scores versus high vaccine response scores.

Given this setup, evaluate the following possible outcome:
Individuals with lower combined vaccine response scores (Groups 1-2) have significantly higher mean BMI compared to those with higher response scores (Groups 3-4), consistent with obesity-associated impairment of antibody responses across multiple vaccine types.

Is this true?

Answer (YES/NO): NO